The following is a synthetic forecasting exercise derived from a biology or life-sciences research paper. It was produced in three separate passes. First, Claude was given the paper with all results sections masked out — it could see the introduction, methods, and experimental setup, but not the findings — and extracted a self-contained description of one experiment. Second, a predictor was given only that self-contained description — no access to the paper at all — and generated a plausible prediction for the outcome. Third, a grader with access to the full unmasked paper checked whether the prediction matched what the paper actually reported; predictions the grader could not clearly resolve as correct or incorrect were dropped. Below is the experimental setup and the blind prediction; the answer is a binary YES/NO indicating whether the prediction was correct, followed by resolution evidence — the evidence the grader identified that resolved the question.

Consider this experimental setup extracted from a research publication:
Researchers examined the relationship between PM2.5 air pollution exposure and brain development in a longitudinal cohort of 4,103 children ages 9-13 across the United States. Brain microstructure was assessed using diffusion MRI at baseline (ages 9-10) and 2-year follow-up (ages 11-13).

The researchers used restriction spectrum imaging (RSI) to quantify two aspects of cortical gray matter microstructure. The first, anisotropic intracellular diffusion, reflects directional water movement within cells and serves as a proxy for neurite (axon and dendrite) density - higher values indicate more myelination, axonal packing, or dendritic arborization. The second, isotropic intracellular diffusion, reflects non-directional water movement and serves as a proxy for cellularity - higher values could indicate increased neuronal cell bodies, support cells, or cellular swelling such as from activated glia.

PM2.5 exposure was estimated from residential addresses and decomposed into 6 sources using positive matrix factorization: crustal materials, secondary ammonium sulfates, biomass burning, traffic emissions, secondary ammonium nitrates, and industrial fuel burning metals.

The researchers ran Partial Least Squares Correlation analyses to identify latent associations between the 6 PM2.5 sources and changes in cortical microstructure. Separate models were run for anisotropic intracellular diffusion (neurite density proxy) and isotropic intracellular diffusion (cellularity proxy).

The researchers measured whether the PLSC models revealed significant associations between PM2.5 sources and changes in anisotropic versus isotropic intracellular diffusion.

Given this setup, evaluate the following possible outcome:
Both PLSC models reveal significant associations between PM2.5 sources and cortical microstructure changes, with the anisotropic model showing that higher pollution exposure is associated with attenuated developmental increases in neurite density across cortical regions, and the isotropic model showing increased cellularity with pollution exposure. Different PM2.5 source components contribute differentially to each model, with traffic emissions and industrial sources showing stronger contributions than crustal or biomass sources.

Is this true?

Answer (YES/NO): NO